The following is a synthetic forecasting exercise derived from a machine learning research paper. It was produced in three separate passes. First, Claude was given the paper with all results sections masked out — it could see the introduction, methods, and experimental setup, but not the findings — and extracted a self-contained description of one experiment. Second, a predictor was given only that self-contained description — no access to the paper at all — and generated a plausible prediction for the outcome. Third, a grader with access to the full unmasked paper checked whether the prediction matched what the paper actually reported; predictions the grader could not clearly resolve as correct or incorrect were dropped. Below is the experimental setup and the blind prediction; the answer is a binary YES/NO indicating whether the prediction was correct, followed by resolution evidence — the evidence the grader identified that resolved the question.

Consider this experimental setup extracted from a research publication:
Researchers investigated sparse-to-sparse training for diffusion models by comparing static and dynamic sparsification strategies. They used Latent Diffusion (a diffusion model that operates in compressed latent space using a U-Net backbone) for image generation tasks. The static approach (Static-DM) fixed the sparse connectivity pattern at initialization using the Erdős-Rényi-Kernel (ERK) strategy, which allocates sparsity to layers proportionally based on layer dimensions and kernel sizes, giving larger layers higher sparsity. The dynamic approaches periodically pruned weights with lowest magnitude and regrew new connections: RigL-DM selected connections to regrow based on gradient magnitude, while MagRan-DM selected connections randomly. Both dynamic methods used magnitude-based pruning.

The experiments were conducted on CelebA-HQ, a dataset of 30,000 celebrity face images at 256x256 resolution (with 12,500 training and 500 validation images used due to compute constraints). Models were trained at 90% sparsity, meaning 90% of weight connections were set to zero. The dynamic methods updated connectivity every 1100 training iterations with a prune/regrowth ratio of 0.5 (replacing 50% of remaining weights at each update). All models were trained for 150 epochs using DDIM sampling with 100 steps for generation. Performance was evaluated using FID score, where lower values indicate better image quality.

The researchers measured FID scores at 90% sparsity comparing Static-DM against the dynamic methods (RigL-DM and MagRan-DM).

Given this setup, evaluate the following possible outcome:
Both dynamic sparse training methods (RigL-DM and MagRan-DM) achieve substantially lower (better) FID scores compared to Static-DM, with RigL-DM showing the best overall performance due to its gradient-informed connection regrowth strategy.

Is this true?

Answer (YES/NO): NO